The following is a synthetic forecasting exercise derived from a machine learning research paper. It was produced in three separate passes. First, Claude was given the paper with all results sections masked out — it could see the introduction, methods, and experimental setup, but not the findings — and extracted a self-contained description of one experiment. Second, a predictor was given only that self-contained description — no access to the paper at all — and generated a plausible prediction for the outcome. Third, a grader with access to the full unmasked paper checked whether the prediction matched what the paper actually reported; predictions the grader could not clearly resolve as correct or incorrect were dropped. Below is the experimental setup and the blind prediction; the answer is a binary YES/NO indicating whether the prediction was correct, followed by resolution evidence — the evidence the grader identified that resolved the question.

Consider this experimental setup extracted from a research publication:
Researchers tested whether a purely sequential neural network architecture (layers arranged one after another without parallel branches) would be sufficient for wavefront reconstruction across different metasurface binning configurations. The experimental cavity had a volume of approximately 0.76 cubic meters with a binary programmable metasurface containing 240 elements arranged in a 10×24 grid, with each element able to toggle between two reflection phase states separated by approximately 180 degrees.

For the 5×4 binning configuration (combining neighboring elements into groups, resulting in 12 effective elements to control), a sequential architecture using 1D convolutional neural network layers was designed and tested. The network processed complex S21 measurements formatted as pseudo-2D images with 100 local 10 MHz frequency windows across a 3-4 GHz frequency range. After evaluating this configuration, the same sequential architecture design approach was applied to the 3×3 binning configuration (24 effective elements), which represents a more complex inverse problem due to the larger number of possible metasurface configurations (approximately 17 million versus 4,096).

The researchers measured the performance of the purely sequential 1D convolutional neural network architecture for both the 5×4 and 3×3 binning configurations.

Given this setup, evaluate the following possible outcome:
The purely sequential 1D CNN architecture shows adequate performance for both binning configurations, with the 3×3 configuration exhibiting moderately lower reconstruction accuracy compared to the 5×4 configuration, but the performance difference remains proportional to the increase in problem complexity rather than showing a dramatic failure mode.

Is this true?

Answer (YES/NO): NO